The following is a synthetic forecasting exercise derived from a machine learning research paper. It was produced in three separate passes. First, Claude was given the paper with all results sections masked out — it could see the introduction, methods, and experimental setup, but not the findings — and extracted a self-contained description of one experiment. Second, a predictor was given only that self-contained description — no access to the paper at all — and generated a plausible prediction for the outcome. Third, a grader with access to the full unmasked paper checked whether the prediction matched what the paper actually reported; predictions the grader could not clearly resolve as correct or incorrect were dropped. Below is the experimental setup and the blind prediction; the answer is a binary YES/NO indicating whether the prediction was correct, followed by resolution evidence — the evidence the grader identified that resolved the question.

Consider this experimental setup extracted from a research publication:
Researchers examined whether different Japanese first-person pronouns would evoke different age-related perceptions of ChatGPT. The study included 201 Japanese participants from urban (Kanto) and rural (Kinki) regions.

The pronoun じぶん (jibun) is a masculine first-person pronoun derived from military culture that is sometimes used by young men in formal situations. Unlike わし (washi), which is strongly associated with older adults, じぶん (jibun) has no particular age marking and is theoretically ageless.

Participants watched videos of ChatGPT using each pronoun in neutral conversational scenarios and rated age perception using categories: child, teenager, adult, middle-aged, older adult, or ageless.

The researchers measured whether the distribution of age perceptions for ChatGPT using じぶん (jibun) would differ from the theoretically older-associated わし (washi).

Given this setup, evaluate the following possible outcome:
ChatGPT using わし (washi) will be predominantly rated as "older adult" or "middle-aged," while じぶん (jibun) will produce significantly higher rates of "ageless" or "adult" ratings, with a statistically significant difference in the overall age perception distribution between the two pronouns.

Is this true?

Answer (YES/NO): NO